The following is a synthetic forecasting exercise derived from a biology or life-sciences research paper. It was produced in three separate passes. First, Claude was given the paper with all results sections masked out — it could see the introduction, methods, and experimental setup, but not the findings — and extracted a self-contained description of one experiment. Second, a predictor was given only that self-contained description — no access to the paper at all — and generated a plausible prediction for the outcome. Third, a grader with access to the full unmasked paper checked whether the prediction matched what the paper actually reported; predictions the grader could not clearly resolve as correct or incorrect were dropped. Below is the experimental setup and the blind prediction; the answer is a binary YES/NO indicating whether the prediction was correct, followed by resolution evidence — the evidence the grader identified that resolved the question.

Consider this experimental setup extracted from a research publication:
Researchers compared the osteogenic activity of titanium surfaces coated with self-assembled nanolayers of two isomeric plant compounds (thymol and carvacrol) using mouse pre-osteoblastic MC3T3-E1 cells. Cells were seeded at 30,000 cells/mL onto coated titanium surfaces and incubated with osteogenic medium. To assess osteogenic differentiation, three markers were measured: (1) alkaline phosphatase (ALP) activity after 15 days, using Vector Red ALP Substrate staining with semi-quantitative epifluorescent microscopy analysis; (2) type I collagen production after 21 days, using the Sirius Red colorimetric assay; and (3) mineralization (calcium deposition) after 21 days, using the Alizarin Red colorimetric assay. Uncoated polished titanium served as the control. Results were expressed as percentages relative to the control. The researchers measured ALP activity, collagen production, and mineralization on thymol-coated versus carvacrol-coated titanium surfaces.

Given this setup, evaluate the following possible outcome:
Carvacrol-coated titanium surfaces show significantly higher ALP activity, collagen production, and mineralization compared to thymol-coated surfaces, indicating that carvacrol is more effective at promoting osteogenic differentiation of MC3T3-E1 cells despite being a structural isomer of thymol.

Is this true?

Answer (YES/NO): NO